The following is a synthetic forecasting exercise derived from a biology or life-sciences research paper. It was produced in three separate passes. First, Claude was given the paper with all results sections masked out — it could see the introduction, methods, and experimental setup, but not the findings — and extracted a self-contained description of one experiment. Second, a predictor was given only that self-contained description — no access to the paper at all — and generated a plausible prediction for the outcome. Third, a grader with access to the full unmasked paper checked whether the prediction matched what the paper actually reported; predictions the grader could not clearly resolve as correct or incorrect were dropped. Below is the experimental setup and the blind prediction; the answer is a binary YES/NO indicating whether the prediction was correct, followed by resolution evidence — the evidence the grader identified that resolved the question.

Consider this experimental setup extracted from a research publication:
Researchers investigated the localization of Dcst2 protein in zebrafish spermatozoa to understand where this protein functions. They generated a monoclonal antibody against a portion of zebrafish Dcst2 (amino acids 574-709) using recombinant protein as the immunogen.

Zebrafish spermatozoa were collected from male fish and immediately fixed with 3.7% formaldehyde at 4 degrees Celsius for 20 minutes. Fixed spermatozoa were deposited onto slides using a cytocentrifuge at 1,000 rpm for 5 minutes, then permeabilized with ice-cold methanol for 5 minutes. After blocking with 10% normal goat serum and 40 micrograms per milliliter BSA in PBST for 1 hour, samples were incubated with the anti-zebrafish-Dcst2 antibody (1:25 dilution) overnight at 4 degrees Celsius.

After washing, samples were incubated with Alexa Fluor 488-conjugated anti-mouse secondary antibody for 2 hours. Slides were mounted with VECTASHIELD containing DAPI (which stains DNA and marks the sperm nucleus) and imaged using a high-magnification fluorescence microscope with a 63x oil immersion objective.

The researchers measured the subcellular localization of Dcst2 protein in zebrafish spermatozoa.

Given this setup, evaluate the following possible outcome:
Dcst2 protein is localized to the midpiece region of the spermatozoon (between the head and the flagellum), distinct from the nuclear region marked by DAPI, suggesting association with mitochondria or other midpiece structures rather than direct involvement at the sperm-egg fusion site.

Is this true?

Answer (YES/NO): NO